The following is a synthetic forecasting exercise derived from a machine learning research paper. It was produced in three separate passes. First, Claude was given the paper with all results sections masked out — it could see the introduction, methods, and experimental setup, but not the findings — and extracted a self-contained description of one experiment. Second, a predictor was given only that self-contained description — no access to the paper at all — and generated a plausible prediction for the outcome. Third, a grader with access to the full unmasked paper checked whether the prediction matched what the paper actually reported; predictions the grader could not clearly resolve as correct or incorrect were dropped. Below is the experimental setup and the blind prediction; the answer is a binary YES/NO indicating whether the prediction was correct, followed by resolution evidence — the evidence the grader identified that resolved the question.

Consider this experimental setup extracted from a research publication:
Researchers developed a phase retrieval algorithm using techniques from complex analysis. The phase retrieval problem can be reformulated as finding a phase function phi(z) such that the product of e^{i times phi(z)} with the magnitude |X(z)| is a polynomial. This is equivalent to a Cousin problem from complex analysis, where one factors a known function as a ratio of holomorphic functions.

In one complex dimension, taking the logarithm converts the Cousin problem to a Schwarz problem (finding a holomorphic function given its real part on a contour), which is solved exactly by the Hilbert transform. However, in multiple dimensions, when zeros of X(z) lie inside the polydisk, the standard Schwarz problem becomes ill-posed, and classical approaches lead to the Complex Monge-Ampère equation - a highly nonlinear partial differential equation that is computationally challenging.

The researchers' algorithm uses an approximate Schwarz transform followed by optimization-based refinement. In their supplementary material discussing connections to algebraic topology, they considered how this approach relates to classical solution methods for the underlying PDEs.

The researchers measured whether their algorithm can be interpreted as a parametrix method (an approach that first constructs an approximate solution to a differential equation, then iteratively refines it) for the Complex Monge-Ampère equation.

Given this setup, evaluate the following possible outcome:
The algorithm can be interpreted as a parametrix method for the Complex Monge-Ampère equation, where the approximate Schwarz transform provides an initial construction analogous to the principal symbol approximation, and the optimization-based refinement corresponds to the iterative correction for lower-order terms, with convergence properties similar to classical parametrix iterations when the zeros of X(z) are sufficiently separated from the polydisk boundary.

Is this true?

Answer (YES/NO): NO